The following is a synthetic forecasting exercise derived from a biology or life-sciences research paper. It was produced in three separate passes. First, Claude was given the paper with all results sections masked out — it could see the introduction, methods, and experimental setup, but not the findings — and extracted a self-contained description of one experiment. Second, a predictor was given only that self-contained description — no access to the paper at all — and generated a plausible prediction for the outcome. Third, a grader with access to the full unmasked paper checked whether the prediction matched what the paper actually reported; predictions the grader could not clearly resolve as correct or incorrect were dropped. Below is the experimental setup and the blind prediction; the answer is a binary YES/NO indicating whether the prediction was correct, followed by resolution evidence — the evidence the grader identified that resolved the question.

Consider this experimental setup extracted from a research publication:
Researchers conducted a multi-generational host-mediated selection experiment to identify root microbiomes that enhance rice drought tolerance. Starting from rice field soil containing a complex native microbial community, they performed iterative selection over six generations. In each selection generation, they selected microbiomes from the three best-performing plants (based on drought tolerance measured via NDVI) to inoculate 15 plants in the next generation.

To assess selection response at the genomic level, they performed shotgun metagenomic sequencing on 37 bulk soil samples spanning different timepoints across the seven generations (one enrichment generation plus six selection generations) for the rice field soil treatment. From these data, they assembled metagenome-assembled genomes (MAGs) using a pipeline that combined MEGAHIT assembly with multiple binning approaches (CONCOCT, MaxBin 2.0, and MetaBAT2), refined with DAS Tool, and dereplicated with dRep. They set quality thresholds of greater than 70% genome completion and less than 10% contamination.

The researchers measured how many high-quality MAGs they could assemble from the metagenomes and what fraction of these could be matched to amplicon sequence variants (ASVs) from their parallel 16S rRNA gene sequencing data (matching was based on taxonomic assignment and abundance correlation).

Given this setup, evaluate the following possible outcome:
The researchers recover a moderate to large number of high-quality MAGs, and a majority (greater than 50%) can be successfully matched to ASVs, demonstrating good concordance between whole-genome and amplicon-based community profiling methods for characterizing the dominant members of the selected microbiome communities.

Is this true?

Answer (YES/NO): YES